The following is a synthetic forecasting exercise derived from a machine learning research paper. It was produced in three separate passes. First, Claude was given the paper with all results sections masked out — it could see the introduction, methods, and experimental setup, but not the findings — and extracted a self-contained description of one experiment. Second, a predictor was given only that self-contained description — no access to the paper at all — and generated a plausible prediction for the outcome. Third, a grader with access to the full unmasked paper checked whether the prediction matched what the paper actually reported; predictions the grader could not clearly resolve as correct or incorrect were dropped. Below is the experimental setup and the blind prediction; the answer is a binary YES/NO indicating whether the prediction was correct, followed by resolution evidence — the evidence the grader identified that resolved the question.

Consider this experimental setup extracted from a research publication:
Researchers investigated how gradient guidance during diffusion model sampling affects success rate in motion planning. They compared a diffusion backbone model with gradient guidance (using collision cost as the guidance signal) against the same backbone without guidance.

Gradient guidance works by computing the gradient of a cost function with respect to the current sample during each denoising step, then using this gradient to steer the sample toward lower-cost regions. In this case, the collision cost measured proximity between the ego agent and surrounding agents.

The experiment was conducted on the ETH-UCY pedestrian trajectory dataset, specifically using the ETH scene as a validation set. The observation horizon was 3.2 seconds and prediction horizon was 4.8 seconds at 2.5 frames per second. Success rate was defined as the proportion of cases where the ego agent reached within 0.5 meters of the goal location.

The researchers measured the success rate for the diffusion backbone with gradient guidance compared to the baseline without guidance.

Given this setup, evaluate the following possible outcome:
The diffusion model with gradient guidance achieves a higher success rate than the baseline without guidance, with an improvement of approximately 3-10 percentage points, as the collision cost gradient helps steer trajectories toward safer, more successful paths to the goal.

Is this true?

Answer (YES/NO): NO